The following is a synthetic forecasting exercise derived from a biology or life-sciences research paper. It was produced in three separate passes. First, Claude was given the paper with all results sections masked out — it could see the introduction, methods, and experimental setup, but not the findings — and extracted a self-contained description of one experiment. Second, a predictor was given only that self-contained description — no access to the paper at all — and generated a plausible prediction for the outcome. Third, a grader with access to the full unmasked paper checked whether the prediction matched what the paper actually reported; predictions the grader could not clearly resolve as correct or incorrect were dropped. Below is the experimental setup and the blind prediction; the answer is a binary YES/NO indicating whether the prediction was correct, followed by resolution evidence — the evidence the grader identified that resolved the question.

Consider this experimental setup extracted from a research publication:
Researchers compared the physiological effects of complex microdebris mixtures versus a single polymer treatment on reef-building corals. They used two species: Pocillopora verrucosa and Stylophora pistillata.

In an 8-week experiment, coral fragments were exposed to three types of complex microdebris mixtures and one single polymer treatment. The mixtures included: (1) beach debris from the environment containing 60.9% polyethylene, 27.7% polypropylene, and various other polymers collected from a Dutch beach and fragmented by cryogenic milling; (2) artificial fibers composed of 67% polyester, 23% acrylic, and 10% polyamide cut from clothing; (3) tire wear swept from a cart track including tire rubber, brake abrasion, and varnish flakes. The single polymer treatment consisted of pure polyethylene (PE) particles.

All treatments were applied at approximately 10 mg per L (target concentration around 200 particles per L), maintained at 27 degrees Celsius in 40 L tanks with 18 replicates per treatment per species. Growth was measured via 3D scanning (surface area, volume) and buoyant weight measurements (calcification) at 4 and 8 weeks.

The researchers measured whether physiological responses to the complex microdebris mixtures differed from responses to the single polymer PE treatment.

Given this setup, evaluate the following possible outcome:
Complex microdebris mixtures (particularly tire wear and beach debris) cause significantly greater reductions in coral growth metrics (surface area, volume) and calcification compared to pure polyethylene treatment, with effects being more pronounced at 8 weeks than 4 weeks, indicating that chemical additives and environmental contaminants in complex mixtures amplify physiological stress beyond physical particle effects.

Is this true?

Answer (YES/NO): NO